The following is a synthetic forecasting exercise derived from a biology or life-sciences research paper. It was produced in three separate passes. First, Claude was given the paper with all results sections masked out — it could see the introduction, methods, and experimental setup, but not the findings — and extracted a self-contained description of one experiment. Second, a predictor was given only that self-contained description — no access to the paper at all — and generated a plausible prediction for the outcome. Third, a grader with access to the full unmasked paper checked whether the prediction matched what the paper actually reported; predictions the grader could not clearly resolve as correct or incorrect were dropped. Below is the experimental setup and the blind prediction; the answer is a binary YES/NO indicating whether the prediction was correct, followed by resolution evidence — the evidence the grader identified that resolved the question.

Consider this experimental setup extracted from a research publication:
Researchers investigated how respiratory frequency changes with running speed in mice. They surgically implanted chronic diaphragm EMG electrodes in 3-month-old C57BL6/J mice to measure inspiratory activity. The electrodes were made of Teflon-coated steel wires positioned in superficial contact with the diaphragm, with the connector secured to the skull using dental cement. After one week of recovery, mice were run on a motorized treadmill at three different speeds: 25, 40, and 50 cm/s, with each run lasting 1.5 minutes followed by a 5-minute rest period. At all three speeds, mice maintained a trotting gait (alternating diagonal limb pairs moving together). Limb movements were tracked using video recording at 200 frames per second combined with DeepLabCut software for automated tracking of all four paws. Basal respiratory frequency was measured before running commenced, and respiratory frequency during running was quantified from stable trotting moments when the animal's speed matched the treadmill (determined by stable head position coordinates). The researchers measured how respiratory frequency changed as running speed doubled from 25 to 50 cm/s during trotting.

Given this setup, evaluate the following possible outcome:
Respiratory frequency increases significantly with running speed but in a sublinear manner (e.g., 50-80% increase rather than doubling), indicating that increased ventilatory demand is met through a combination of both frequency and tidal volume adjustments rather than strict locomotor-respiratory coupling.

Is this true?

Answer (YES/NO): NO